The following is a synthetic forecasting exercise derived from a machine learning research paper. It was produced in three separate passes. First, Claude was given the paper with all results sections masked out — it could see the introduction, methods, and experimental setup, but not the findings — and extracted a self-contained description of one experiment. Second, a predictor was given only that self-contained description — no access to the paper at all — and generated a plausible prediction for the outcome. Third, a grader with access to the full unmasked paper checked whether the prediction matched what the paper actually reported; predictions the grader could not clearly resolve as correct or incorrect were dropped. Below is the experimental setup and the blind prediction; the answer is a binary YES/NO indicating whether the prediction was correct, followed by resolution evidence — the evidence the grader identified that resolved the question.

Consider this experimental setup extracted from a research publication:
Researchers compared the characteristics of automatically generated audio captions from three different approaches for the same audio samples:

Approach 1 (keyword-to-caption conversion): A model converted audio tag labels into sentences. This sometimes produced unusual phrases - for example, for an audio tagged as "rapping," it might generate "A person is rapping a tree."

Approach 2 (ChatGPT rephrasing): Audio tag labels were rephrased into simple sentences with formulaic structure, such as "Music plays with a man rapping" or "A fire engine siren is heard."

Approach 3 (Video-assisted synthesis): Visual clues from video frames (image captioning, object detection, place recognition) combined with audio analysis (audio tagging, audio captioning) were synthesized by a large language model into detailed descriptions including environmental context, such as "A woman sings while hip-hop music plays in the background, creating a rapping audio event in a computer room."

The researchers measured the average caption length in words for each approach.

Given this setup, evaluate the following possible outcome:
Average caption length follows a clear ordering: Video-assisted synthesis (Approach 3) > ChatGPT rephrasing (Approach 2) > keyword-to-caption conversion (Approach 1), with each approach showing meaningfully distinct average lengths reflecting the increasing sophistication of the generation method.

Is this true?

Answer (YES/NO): NO